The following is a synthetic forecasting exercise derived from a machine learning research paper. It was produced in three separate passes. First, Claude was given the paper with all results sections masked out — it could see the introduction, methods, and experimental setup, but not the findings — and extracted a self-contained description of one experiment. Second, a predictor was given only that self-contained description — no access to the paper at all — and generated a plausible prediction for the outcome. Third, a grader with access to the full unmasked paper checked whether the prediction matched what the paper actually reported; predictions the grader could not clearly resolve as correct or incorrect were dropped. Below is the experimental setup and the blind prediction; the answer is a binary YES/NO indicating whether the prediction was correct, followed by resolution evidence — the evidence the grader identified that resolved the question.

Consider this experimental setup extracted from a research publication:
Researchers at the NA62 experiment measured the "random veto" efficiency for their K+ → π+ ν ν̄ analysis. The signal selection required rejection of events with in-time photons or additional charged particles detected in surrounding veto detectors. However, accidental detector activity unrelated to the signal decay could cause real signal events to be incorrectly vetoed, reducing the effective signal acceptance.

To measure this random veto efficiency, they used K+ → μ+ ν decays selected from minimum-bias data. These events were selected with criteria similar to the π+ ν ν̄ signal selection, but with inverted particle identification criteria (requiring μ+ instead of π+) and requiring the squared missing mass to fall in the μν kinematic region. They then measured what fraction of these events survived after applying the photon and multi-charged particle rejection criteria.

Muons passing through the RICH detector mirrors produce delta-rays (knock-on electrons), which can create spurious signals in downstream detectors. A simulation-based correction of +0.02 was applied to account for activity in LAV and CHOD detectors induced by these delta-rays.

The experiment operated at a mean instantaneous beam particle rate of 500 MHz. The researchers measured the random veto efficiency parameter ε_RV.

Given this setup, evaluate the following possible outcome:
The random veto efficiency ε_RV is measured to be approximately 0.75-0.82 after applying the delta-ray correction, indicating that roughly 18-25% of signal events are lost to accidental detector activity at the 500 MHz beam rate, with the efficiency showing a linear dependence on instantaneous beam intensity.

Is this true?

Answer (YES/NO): NO